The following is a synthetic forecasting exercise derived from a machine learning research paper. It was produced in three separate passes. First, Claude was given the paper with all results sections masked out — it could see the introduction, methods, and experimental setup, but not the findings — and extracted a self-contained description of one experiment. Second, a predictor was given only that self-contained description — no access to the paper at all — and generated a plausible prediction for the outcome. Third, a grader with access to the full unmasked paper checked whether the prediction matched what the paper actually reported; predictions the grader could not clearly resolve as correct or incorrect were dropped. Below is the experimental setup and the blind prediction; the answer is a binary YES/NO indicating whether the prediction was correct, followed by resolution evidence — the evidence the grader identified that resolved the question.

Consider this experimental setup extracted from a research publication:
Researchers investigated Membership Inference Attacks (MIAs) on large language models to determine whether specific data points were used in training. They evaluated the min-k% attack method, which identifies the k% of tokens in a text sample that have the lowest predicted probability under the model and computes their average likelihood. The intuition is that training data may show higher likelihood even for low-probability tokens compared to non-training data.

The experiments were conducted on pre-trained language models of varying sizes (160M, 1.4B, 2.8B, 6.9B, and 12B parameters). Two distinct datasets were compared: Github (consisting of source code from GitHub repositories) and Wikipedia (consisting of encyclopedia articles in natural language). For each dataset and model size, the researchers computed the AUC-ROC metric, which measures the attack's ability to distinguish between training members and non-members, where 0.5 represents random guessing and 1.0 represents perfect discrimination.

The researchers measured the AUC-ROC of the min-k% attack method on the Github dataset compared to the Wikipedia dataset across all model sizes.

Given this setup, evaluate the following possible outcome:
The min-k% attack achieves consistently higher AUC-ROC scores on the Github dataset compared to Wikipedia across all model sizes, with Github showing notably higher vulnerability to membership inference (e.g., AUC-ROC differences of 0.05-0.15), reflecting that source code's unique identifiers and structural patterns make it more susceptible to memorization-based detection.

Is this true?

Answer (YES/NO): NO